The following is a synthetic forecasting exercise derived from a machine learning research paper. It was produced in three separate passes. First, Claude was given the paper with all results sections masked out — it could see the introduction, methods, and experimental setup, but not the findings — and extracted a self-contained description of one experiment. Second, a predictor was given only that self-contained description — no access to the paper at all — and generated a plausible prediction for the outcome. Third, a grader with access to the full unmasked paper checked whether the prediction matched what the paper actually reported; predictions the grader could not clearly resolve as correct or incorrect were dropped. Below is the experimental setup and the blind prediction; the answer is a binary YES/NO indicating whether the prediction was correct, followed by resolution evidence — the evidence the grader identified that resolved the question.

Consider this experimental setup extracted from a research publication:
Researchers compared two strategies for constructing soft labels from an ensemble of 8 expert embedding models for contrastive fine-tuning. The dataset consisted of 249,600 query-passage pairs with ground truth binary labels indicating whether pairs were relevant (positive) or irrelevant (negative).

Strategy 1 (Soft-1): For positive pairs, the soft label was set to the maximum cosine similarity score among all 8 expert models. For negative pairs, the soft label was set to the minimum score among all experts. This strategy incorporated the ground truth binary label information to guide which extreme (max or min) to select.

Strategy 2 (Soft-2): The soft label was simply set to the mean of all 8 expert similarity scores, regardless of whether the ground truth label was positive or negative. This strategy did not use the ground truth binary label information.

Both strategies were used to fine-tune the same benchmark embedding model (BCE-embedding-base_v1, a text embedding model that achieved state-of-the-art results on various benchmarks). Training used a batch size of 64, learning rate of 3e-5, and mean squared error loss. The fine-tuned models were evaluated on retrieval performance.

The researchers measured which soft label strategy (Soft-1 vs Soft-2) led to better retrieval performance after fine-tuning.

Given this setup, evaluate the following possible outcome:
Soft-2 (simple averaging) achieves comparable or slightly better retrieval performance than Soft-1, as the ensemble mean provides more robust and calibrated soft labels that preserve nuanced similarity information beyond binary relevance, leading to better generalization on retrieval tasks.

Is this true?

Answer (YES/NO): NO